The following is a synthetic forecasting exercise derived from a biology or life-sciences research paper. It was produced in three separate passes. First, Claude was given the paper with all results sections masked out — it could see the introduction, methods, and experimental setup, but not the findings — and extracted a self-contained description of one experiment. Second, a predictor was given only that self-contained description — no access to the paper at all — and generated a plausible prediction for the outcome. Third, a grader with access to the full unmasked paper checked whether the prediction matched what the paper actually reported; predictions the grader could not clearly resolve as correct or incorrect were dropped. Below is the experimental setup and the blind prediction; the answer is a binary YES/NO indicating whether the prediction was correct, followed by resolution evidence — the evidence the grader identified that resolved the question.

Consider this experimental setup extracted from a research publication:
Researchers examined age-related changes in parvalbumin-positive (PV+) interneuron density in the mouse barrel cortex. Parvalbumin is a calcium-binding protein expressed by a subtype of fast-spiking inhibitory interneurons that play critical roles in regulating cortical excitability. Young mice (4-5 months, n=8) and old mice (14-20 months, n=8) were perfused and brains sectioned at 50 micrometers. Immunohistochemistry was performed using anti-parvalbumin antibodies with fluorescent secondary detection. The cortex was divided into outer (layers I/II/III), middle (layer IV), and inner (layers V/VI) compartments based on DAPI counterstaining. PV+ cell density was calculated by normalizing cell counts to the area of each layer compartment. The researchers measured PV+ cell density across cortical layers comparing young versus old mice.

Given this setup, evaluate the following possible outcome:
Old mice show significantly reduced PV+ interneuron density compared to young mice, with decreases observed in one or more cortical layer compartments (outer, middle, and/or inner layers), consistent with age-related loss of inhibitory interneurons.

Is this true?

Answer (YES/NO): NO